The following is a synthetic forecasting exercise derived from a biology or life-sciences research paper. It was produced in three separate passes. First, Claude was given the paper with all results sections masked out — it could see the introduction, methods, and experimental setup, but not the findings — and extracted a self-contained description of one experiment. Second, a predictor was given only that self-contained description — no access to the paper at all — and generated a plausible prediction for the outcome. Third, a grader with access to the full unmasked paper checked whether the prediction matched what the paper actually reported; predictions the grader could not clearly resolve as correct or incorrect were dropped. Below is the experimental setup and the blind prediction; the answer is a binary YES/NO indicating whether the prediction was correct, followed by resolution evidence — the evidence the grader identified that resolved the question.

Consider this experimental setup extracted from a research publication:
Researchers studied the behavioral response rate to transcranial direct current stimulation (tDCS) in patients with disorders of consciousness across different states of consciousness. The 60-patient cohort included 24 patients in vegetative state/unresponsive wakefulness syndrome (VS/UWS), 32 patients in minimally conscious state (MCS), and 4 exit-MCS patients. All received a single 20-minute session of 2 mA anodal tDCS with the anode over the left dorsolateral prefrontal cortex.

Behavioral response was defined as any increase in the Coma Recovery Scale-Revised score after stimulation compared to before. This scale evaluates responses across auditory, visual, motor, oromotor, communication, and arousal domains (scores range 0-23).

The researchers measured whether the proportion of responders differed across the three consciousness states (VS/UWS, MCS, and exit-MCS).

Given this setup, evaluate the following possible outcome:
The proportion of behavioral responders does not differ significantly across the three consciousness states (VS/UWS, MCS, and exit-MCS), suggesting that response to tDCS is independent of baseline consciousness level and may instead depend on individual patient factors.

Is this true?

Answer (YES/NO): YES